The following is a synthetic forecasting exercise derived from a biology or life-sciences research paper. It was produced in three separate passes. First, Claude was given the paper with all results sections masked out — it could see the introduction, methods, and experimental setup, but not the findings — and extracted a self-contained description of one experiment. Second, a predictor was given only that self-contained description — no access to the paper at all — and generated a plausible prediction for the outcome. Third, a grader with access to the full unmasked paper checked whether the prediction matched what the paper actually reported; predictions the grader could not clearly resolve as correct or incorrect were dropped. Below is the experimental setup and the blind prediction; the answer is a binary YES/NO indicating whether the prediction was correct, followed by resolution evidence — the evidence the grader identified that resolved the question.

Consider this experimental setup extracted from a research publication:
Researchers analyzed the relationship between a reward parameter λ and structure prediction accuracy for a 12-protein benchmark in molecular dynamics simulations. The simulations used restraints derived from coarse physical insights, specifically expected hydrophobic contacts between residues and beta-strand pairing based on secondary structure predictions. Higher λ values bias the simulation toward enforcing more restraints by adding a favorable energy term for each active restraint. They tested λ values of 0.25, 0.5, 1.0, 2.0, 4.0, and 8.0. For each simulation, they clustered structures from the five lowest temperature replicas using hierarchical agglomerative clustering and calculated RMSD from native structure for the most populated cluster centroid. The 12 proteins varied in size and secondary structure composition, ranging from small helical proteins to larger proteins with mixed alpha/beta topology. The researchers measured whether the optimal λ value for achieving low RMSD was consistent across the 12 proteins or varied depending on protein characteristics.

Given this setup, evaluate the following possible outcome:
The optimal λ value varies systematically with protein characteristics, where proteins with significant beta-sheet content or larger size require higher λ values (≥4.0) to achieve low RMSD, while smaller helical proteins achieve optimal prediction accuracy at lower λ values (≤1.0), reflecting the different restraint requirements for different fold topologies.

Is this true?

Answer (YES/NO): NO